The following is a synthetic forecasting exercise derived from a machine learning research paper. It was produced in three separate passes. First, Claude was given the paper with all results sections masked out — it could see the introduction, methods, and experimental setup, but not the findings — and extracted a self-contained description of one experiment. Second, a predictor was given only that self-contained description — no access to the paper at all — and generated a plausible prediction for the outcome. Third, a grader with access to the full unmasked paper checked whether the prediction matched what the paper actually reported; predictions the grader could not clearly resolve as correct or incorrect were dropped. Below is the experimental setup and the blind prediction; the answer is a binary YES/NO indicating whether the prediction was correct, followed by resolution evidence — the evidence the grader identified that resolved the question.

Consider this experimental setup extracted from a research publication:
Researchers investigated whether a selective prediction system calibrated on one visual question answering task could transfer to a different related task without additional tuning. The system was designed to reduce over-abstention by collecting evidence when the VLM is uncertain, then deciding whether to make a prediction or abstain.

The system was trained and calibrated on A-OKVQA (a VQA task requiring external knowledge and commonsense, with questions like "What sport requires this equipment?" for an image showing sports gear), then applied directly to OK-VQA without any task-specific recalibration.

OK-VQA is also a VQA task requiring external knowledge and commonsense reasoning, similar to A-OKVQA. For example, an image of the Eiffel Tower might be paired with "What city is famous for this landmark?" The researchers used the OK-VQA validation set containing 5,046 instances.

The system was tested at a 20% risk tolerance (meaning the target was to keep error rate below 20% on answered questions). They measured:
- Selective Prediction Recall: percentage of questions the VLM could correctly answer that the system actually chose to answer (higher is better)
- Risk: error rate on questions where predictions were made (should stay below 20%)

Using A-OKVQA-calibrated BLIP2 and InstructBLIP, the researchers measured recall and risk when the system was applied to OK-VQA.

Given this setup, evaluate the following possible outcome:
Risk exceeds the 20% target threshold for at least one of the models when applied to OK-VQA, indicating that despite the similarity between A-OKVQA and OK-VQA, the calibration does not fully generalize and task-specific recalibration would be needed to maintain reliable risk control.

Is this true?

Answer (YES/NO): YES